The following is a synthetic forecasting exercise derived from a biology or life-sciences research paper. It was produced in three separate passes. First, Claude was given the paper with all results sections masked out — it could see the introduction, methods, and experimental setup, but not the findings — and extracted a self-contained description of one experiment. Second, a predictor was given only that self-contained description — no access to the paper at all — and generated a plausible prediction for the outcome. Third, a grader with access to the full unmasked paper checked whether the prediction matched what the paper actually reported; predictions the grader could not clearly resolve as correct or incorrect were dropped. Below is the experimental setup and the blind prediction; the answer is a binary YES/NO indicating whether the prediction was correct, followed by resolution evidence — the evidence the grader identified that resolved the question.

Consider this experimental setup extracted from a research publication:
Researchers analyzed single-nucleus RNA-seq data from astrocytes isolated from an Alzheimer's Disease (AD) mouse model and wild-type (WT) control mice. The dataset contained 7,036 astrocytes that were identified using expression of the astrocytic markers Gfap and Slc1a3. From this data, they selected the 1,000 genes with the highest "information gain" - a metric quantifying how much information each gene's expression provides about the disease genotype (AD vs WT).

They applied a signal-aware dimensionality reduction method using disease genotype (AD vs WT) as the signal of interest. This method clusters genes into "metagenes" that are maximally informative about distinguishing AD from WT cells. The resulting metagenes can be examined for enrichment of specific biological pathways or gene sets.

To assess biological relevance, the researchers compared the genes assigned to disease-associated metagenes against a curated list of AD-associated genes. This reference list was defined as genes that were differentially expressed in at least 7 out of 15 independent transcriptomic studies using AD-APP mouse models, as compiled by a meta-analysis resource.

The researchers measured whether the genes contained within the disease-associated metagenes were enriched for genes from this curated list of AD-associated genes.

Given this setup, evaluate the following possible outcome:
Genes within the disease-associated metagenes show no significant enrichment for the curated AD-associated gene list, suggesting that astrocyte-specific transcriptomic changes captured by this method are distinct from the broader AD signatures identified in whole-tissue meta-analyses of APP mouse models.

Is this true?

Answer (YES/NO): NO